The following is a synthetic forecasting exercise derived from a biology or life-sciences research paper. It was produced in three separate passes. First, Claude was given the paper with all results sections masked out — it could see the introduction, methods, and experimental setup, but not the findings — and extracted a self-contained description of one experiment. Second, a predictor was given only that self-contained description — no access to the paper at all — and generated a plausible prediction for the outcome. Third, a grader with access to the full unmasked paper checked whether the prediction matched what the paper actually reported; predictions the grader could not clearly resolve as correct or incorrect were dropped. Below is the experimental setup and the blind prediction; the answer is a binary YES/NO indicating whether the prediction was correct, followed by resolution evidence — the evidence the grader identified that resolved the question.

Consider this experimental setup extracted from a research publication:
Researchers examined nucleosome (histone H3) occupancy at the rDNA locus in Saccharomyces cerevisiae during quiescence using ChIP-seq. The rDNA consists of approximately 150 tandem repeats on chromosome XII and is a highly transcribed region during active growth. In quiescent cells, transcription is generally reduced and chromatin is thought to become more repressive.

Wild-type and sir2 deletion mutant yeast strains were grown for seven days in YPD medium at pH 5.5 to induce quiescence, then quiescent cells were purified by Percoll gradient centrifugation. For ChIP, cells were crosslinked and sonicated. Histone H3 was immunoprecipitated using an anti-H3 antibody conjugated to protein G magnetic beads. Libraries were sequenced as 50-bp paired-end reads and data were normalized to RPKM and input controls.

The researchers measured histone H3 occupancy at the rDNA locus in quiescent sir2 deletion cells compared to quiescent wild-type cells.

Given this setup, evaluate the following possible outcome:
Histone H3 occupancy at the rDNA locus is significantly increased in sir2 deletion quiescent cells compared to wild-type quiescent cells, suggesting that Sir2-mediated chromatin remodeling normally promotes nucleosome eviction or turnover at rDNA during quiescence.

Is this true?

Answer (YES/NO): YES